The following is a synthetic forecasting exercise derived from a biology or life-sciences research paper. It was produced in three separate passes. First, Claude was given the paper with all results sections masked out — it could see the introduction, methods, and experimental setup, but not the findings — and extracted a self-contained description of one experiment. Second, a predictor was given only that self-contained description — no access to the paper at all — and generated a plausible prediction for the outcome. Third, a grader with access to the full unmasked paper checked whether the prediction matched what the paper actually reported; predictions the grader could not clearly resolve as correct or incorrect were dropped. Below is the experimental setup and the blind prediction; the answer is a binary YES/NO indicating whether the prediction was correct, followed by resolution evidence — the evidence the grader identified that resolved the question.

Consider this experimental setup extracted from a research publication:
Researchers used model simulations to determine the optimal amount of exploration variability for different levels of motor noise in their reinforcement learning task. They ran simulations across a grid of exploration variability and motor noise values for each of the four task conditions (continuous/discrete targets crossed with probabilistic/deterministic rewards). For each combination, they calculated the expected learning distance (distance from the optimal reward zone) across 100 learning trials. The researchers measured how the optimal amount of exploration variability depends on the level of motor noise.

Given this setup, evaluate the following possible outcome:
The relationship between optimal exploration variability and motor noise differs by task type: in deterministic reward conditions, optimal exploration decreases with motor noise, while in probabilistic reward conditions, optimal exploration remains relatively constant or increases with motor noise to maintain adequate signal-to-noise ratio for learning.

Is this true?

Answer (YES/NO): NO